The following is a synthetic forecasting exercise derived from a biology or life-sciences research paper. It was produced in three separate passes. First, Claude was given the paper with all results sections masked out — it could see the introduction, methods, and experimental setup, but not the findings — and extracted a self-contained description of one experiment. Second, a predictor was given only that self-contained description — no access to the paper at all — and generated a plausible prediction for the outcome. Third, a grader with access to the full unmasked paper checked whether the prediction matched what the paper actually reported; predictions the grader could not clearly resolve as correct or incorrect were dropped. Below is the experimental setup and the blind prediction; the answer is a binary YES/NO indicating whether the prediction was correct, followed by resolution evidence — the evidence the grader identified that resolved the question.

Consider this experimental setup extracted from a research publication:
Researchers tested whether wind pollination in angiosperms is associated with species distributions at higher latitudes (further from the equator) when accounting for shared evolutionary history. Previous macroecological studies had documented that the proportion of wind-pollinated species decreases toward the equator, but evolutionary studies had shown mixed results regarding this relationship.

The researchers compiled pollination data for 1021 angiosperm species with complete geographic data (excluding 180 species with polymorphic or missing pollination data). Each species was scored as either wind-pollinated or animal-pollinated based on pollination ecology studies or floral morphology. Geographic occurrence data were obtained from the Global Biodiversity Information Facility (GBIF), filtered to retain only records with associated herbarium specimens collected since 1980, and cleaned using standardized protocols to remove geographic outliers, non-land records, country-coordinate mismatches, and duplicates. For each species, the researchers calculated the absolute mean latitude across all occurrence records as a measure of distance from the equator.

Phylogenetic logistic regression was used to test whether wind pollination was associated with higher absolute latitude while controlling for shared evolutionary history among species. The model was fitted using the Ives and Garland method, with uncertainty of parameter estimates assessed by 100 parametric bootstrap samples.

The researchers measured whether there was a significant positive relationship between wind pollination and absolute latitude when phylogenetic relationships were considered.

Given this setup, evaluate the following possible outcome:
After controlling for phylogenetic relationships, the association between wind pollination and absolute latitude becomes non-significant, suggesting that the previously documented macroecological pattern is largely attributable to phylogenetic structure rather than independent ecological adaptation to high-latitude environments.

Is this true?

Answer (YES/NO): NO